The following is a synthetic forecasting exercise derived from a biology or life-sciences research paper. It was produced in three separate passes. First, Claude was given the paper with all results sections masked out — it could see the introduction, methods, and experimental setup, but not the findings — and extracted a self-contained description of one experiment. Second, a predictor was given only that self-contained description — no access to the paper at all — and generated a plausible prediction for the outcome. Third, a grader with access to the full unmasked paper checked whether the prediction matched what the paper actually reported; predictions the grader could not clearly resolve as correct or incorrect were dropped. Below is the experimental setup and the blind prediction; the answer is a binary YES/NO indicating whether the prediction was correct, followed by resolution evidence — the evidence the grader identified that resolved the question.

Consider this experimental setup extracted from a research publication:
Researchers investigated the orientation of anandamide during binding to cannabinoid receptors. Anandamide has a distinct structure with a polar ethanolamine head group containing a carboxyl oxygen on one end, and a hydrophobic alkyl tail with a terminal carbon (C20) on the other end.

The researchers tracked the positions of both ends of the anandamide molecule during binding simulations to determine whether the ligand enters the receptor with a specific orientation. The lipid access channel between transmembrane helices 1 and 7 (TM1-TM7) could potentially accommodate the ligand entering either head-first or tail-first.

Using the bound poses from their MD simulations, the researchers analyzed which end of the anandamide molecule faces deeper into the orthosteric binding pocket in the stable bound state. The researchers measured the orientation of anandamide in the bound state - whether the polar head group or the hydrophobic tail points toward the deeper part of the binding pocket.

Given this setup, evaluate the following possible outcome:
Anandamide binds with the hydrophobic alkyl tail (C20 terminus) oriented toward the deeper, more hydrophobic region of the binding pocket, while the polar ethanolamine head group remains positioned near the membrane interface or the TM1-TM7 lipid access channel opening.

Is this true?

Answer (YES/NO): NO